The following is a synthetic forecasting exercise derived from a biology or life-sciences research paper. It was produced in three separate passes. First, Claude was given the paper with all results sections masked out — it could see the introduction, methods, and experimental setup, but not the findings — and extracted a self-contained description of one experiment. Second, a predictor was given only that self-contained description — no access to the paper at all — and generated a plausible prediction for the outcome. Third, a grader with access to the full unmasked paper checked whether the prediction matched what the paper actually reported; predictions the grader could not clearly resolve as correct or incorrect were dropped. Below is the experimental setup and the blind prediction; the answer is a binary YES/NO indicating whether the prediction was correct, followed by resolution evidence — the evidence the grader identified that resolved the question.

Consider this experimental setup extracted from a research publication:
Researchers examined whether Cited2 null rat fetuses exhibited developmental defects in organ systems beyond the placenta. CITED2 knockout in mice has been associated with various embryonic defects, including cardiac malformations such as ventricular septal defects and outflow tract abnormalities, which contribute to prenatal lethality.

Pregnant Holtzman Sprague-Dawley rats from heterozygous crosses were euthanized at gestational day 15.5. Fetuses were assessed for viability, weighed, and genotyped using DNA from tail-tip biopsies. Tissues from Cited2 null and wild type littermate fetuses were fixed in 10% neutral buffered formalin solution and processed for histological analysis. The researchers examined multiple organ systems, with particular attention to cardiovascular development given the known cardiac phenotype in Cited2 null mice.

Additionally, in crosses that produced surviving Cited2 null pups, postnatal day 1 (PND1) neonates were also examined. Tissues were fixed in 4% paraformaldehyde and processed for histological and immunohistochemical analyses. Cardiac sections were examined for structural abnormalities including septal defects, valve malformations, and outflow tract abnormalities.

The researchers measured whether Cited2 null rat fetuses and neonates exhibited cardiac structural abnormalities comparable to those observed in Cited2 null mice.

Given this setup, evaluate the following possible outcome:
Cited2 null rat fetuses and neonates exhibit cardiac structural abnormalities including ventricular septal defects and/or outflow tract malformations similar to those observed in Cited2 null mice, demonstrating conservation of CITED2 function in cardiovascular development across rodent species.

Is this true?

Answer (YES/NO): YES